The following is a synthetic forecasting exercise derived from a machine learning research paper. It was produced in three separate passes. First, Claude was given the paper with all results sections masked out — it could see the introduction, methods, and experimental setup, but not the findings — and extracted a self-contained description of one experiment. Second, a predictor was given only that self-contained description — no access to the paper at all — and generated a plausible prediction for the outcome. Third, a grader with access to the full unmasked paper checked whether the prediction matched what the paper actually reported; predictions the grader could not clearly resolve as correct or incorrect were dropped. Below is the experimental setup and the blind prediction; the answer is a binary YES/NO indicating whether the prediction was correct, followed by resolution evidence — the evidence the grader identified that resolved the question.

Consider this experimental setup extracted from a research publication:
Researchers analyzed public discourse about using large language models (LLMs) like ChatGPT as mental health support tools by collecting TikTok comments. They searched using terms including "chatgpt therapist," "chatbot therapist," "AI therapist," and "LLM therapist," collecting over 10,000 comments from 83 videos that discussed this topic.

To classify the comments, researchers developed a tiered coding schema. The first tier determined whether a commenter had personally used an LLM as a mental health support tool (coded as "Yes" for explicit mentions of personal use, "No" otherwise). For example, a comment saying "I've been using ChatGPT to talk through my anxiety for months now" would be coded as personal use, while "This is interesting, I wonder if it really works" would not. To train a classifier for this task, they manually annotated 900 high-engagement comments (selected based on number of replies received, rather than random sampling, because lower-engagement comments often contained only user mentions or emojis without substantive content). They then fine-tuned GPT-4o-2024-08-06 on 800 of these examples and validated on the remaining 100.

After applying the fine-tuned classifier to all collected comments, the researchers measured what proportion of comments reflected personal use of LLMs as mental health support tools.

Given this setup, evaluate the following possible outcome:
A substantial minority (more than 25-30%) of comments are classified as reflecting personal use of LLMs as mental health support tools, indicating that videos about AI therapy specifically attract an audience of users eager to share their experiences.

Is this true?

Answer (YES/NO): NO